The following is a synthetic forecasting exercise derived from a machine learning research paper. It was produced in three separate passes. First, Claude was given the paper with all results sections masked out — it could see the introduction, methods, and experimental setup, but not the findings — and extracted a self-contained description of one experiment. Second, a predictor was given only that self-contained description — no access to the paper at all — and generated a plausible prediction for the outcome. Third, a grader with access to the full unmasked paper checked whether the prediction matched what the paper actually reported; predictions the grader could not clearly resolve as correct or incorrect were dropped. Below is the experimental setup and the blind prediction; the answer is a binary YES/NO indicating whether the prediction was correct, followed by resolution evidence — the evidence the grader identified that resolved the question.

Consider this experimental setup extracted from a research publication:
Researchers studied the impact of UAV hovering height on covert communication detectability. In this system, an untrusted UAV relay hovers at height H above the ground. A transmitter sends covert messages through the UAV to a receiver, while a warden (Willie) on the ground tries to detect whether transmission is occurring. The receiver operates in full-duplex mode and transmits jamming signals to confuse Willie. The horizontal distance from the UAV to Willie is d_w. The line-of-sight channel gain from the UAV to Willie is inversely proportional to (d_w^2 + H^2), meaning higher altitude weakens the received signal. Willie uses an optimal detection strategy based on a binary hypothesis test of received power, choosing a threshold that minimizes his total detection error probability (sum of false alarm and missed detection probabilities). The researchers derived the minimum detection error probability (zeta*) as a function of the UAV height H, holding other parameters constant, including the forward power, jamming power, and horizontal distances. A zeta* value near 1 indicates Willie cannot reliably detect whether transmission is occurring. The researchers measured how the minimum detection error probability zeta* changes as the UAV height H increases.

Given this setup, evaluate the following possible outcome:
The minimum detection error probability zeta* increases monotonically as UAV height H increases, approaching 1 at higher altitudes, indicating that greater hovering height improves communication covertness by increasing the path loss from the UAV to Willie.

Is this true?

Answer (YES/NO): YES